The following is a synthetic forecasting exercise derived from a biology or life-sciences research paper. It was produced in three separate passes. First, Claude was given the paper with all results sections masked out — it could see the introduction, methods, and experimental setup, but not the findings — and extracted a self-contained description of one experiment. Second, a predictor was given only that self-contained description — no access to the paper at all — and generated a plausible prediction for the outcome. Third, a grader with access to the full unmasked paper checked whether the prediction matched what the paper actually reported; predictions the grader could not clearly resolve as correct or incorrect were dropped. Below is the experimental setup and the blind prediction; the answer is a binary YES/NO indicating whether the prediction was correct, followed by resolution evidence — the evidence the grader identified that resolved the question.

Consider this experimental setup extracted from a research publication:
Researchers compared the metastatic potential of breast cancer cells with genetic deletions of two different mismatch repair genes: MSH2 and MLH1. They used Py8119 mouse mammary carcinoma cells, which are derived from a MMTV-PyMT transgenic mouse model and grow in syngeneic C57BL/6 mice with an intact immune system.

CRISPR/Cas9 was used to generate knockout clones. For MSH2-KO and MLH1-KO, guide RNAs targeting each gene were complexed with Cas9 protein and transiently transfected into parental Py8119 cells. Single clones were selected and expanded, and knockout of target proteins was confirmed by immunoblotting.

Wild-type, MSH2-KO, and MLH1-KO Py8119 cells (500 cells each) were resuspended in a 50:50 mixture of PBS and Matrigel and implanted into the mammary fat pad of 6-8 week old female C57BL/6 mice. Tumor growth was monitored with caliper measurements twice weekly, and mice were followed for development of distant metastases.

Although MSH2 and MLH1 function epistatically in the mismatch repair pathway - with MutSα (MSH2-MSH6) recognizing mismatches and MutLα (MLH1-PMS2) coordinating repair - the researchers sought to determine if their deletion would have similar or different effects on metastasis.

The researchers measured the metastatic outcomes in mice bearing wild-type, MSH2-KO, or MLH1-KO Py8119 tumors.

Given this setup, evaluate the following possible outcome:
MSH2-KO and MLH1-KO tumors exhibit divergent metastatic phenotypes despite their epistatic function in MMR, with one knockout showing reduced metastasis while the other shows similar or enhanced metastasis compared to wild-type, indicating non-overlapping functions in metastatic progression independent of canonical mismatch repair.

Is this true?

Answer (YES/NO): YES